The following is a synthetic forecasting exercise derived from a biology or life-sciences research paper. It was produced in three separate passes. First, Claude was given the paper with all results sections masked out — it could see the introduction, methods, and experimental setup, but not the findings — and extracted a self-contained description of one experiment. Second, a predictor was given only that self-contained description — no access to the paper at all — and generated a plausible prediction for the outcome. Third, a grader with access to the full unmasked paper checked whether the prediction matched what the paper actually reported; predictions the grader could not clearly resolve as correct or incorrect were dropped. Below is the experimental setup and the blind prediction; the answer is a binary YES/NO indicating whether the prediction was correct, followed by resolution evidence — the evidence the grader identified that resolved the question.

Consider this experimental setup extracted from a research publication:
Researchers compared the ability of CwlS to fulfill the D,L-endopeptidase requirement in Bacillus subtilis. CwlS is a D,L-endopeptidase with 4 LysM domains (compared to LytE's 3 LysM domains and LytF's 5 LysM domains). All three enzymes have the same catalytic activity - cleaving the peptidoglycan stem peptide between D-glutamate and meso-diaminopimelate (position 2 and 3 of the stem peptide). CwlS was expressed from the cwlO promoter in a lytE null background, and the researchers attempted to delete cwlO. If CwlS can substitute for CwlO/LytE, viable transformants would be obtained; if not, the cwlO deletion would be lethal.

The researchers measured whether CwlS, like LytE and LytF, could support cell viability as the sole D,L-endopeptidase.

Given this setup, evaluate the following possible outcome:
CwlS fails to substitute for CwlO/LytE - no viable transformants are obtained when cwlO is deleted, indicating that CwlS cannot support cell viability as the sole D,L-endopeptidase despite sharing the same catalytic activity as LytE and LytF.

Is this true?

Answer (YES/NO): YES